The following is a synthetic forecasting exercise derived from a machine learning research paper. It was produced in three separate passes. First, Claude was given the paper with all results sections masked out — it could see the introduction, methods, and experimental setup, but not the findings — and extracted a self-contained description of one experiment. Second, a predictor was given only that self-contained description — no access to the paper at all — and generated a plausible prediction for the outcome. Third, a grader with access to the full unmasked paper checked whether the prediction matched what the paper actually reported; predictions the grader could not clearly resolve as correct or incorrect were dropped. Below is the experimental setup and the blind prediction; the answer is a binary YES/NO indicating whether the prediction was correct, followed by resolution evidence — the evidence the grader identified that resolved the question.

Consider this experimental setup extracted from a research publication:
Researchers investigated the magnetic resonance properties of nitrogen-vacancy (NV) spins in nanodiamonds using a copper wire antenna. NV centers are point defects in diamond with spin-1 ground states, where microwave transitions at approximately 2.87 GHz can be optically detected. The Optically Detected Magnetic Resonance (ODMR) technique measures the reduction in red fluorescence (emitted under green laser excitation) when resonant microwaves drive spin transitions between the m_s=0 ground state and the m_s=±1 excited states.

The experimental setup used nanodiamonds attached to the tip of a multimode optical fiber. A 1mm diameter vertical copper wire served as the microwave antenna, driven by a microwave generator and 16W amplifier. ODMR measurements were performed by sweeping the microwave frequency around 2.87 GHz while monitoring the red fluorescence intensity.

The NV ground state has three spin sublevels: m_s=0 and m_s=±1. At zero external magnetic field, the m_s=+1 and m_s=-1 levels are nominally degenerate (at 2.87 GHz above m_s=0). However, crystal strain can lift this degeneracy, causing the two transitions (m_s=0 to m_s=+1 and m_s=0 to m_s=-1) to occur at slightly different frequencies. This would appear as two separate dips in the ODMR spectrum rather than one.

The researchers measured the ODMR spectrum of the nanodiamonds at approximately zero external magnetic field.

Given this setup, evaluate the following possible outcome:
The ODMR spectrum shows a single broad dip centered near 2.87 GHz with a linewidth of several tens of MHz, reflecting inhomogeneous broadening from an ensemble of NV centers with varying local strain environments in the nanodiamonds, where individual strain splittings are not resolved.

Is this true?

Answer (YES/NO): NO